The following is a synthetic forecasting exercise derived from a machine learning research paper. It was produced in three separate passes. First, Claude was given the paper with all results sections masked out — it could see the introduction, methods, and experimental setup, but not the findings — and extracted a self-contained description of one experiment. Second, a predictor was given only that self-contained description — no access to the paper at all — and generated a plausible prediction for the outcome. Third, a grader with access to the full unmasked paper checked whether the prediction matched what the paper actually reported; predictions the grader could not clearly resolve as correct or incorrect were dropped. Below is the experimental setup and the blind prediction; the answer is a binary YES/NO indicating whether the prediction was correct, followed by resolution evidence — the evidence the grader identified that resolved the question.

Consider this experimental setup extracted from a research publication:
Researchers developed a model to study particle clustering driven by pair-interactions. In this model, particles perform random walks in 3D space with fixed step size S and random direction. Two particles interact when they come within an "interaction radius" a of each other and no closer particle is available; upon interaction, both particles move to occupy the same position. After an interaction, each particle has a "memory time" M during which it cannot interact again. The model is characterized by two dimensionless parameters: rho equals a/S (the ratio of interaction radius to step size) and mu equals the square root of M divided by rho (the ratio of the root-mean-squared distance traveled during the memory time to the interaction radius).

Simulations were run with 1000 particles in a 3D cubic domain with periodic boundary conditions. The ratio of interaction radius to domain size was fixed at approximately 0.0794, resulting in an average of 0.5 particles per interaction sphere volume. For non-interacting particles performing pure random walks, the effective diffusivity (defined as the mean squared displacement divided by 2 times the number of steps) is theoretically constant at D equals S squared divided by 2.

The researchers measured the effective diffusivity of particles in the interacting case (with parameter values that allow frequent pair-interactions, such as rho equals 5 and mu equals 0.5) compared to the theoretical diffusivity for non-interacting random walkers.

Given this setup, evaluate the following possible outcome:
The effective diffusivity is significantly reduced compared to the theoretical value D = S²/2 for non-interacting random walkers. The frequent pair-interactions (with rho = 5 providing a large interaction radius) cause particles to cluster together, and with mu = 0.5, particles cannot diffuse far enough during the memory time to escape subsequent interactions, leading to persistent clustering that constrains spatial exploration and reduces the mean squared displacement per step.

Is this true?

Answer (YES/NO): YES